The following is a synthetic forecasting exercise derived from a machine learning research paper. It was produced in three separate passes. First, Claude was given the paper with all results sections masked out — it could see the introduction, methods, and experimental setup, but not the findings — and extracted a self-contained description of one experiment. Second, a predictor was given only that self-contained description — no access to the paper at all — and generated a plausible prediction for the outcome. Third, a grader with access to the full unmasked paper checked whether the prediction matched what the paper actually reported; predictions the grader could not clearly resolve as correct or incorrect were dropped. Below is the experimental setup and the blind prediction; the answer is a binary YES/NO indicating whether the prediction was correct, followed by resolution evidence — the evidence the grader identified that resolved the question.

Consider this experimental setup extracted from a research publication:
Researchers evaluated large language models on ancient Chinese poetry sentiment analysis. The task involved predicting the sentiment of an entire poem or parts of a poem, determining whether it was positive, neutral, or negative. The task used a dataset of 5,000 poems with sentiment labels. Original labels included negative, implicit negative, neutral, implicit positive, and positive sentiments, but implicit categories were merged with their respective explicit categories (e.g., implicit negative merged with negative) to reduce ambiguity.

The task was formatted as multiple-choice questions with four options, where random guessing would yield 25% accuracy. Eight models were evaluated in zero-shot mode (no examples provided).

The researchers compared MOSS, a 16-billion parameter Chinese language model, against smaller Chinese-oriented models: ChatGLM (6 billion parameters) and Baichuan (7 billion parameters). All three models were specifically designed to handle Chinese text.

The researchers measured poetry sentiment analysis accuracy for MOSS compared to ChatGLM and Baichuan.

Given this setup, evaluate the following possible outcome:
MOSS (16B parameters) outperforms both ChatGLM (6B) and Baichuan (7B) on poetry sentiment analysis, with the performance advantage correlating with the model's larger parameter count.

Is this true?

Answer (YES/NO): NO